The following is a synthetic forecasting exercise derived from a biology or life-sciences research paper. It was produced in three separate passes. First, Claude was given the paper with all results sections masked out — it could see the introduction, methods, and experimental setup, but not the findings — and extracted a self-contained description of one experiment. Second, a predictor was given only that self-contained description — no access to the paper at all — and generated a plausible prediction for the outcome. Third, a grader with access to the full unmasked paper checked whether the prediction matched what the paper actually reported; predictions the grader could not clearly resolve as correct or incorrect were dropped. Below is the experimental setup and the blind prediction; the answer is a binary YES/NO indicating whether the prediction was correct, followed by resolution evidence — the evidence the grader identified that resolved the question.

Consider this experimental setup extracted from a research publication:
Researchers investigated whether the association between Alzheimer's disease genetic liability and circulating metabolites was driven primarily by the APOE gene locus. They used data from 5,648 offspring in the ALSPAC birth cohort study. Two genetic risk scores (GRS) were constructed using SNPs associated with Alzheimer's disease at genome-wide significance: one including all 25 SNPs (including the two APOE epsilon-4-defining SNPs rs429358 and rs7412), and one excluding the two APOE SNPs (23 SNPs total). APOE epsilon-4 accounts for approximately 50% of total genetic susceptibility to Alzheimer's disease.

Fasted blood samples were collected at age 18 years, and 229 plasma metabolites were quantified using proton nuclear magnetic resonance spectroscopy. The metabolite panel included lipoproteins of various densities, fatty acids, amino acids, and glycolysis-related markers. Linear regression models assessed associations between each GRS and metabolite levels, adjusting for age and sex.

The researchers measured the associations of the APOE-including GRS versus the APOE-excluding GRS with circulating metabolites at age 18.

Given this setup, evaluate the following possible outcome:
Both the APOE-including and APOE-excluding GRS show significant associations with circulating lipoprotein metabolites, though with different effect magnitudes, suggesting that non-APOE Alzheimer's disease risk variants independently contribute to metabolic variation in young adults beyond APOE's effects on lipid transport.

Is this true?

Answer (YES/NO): NO